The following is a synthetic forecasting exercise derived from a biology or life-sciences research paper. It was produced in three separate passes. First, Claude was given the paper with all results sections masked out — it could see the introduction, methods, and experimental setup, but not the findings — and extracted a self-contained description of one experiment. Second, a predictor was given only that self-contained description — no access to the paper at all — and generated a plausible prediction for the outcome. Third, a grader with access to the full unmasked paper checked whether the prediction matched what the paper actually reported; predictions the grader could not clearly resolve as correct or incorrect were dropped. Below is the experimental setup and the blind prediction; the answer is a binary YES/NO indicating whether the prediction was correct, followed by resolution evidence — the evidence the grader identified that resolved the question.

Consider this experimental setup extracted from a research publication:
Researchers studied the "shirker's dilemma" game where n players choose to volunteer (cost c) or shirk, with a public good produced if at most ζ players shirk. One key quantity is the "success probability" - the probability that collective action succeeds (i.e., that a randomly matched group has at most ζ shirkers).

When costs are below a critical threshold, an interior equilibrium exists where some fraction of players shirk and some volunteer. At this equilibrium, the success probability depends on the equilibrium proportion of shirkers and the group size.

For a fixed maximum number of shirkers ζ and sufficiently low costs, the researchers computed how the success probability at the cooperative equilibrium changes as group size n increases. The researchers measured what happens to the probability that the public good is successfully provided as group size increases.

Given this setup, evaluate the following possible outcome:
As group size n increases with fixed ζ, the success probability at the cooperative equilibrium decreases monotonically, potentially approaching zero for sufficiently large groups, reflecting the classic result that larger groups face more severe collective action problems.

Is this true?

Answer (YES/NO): NO